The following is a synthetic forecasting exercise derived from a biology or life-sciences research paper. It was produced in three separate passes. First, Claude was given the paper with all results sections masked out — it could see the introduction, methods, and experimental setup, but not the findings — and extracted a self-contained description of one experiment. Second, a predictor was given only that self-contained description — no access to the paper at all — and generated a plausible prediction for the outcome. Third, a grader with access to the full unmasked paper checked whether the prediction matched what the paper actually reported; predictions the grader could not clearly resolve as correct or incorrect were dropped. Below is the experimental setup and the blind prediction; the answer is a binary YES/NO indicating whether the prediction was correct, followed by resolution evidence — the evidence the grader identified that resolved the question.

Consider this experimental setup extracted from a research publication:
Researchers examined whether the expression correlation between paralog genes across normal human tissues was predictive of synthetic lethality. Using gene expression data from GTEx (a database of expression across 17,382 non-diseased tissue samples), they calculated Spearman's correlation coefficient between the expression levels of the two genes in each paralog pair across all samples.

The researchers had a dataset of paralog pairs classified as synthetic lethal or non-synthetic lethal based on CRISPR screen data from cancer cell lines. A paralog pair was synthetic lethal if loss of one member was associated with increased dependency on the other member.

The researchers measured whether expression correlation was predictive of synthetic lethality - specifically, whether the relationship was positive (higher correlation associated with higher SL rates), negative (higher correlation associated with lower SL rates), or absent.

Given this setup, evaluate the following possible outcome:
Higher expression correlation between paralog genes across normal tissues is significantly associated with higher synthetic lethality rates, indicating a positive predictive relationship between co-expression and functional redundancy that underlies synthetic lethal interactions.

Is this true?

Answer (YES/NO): NO